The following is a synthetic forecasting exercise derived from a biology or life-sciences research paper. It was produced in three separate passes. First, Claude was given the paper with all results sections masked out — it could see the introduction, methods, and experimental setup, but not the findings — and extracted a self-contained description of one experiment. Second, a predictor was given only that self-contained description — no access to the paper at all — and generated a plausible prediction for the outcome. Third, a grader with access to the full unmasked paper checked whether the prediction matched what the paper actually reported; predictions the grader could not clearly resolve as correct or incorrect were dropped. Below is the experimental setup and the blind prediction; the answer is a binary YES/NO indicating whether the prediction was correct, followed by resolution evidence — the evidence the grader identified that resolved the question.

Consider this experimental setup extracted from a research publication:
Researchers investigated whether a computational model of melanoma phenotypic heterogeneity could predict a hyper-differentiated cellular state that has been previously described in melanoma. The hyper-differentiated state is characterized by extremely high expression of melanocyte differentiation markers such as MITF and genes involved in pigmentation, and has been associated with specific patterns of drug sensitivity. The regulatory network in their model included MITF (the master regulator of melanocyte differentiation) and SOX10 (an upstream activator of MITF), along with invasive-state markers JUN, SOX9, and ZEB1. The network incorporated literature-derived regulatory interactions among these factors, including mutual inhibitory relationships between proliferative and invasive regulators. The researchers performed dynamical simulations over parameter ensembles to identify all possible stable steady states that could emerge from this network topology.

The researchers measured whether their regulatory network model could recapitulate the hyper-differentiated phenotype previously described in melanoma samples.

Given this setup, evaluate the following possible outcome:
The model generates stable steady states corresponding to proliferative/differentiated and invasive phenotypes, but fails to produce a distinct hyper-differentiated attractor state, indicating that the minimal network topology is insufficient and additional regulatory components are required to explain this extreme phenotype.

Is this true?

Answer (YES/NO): YES